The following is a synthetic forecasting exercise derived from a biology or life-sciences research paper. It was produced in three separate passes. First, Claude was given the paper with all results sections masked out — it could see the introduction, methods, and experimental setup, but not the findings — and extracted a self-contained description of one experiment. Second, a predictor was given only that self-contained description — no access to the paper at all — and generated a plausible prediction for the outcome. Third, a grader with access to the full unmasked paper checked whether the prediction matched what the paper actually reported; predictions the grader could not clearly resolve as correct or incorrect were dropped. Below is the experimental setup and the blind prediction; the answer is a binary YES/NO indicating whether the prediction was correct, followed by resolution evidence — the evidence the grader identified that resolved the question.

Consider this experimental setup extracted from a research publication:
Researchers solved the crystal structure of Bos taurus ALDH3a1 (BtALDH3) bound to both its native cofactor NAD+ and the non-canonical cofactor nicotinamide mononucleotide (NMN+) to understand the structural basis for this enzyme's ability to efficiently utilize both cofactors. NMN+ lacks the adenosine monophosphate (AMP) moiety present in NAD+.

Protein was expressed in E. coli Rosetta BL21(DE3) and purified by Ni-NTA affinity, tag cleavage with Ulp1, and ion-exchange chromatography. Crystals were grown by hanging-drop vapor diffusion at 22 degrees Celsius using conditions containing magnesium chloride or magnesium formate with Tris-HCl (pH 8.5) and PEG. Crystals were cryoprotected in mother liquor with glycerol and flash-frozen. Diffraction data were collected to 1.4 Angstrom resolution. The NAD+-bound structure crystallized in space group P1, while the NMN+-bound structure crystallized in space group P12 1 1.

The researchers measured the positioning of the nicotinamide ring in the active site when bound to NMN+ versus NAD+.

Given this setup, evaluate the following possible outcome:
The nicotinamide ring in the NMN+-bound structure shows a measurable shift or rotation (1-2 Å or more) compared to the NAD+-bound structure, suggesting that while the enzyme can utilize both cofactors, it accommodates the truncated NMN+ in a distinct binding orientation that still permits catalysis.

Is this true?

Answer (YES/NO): NO